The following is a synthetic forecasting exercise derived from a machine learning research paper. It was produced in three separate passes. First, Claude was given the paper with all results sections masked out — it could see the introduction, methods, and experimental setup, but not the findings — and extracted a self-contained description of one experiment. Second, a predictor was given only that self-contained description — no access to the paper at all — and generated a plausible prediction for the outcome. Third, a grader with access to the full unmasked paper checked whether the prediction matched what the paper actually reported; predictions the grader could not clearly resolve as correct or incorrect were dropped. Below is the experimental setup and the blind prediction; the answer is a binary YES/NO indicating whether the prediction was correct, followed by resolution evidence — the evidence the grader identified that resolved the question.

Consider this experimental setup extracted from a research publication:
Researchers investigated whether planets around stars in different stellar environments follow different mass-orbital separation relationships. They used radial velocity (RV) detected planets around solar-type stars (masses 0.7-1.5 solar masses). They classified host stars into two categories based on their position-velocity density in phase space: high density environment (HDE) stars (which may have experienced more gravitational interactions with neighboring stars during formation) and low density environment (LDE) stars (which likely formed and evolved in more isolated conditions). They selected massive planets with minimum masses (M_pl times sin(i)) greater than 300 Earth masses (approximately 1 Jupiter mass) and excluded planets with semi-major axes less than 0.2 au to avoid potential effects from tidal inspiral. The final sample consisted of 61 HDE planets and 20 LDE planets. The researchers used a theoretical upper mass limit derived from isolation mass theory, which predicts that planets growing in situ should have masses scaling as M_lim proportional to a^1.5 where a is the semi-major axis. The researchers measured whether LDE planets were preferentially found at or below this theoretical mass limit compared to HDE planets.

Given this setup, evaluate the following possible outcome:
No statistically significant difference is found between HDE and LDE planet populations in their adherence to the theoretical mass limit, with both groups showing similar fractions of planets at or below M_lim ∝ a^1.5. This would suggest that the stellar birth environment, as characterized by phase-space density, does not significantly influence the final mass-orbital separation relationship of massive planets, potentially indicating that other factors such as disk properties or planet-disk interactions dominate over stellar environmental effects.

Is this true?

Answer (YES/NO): NO